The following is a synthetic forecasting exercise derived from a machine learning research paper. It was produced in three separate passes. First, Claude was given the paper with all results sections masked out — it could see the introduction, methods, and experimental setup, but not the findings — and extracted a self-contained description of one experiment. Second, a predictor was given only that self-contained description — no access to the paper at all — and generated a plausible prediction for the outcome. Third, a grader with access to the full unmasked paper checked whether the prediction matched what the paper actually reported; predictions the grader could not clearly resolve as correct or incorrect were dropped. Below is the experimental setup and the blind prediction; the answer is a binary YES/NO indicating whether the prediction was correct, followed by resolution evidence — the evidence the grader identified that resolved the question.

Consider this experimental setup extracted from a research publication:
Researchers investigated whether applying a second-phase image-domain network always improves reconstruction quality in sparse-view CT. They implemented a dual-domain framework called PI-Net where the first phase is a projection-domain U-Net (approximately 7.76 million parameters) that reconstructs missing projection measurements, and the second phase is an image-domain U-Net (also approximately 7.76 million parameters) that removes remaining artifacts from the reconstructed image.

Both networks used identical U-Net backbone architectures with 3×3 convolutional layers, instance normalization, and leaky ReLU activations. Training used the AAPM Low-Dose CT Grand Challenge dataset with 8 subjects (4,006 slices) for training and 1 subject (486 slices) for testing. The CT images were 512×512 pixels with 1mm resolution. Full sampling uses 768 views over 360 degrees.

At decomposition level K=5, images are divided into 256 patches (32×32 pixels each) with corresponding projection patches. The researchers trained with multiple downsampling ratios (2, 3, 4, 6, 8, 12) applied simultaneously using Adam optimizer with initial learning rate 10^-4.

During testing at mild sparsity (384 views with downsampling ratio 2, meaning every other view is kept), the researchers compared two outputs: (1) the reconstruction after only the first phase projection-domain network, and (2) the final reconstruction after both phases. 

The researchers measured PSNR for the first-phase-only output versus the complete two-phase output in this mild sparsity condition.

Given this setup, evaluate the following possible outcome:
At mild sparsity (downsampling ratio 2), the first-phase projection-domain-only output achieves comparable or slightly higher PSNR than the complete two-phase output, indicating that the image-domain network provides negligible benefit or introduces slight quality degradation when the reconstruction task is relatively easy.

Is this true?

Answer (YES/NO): YES